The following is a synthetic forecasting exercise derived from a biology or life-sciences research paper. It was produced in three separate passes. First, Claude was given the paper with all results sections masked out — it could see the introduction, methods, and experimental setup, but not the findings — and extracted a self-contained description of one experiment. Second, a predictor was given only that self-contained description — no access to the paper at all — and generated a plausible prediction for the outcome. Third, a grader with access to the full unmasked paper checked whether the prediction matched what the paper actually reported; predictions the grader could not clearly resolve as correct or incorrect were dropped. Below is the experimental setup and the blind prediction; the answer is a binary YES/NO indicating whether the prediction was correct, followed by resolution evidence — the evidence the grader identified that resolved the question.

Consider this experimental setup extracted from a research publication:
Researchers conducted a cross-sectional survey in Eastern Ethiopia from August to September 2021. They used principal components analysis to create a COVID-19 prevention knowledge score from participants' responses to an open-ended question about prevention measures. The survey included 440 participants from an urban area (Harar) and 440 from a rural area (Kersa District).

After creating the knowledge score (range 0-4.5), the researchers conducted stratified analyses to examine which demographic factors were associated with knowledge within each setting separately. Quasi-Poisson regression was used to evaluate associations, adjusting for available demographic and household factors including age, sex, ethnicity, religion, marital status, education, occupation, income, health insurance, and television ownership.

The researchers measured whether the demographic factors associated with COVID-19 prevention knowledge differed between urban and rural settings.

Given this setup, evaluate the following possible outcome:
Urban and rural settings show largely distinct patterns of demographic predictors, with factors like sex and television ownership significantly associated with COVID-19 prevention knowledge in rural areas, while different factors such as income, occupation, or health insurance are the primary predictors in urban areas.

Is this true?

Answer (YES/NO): NO